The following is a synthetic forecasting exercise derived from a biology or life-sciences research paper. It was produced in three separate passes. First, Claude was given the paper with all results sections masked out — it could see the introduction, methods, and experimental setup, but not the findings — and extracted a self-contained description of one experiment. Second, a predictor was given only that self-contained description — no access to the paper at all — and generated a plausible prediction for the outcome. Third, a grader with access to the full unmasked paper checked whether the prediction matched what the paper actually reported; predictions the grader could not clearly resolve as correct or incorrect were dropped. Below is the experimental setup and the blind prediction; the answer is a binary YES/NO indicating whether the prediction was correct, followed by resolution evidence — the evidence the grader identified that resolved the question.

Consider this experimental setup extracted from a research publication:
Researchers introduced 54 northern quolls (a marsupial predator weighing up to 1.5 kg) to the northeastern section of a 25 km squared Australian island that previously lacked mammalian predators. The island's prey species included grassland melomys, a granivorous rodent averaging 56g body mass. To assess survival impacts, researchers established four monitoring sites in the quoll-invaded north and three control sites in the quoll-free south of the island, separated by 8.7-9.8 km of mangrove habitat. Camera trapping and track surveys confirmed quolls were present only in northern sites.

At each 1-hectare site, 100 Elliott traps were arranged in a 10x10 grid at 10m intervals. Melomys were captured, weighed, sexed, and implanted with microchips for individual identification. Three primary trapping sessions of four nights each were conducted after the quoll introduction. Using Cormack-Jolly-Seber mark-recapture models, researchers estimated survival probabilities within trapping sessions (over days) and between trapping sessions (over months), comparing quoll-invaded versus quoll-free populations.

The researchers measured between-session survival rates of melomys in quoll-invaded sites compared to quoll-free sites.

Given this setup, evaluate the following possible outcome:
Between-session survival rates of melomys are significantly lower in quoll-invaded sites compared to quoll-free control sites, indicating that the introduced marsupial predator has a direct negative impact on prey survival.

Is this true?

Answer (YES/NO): YES